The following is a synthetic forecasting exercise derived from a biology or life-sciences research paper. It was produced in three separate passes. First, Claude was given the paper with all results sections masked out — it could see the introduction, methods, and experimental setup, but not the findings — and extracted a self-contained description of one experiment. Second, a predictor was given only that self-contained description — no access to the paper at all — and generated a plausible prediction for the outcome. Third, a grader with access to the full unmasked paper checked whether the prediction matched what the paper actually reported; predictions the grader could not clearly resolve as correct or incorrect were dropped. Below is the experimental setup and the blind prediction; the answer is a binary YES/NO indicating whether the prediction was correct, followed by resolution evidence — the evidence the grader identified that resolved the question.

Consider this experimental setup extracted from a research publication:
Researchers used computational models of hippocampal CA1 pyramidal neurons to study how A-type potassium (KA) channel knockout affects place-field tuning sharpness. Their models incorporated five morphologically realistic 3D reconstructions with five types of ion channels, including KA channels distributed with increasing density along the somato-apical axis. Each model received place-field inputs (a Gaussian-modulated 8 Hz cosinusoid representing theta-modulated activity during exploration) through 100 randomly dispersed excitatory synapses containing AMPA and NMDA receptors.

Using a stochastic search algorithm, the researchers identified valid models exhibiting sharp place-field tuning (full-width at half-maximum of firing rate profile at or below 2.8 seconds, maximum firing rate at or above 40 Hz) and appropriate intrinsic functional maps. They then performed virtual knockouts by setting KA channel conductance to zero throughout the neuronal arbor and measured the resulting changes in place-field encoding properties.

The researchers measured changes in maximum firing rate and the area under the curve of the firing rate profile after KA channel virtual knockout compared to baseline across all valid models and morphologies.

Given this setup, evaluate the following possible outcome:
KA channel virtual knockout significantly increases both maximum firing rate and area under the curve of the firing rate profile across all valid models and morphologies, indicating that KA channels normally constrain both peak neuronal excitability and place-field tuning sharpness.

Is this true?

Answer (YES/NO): YES